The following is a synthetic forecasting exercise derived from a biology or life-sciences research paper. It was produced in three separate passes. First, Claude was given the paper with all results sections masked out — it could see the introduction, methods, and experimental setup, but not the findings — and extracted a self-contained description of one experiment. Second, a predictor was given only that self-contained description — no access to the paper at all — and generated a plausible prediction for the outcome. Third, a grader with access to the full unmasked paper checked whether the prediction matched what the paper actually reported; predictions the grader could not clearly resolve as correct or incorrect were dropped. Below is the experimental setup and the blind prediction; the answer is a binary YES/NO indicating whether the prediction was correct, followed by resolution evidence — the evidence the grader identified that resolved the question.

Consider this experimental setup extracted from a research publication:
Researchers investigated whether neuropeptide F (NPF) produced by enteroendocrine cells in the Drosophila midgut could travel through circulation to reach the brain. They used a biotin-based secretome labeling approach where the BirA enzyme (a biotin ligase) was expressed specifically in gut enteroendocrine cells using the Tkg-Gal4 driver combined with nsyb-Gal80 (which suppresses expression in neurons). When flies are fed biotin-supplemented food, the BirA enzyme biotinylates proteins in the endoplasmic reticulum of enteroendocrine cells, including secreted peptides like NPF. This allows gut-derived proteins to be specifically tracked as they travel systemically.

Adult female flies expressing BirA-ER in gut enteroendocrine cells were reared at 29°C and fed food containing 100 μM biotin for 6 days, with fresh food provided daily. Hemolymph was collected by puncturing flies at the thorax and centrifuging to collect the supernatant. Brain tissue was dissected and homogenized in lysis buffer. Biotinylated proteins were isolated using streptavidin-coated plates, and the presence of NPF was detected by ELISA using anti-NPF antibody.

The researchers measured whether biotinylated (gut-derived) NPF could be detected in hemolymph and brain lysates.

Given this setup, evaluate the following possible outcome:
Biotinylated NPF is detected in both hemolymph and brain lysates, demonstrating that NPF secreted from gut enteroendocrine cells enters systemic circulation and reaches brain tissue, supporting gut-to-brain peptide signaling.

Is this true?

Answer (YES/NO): YES